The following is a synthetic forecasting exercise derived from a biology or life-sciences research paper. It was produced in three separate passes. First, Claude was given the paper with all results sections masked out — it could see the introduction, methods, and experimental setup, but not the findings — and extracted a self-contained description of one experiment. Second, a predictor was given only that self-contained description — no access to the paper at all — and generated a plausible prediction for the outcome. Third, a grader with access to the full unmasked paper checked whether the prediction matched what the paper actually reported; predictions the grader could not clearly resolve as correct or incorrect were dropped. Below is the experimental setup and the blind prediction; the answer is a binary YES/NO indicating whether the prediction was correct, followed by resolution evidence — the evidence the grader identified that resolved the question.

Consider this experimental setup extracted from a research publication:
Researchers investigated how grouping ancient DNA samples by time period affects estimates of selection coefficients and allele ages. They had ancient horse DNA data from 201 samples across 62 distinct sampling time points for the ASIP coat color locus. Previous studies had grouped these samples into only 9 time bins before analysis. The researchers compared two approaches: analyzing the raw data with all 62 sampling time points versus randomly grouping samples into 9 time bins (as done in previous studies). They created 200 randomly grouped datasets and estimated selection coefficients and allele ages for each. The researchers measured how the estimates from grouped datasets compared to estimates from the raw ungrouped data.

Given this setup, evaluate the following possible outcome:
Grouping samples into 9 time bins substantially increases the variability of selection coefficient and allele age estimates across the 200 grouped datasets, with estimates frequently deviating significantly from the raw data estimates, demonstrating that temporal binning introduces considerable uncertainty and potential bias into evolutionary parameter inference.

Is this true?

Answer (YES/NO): YES